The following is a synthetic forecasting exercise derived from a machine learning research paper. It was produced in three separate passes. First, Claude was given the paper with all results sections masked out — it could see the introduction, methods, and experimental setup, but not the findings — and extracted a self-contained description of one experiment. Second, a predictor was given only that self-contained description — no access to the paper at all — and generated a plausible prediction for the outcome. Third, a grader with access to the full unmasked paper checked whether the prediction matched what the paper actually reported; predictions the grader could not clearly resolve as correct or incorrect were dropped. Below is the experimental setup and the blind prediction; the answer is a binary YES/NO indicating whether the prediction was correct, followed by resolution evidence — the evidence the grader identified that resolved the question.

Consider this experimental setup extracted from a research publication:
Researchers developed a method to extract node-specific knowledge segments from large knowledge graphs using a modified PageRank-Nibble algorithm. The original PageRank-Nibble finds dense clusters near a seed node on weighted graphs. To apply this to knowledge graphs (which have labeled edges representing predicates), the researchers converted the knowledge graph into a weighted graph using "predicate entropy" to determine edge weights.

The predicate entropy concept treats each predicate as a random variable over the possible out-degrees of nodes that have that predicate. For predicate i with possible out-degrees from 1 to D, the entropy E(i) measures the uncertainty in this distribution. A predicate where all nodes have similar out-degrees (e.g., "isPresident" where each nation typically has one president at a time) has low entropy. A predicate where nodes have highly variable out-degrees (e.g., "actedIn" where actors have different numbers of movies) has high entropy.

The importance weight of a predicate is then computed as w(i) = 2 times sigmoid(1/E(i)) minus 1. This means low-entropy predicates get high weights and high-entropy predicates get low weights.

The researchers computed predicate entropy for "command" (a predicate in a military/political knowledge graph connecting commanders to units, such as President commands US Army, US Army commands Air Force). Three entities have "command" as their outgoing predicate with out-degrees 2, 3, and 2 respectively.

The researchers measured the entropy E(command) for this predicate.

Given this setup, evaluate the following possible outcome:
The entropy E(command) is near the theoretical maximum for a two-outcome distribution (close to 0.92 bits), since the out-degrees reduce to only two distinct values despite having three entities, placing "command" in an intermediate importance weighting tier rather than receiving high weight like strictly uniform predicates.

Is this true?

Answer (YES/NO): YES